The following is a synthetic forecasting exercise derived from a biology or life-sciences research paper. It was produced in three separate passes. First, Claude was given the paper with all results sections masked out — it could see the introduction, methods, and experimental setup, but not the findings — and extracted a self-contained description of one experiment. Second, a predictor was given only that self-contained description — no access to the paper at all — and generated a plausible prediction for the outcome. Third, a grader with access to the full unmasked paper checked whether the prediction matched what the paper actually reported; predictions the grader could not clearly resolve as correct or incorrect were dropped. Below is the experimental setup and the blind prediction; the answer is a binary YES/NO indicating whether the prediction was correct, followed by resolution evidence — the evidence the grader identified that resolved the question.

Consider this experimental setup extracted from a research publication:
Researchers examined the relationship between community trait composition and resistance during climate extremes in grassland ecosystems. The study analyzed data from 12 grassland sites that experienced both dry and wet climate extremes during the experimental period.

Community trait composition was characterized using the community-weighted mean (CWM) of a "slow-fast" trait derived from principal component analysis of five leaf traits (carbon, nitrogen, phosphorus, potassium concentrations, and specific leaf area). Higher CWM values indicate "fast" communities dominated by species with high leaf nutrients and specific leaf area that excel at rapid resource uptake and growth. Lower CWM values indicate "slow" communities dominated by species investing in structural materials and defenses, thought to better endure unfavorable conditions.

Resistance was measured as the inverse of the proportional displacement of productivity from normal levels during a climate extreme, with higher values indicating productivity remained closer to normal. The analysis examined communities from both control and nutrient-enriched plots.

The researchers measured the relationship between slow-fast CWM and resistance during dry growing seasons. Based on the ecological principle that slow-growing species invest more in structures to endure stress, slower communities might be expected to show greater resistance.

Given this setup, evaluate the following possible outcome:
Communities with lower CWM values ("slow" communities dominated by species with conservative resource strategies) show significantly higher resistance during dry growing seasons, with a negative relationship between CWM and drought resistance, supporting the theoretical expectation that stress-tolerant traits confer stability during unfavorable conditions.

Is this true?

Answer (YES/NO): NO